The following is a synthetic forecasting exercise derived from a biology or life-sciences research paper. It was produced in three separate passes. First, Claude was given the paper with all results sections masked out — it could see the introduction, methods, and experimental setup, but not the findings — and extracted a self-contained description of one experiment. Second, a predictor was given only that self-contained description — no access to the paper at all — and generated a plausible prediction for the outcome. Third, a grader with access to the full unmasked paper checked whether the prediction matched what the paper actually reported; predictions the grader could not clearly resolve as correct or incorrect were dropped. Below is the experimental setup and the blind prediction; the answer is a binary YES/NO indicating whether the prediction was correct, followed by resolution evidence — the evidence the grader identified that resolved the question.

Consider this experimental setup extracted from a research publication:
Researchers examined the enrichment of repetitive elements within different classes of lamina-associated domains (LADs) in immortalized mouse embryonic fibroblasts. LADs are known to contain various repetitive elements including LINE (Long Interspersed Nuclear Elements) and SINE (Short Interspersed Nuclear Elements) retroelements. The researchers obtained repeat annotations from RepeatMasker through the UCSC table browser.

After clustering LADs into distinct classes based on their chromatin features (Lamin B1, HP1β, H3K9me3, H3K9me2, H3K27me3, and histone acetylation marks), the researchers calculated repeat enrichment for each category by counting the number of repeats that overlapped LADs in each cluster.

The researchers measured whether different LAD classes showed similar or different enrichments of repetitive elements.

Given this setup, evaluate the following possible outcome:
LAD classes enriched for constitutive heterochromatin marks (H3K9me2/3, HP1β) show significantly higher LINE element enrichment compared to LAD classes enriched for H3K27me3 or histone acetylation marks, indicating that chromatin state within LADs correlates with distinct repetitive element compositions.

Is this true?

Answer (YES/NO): YES